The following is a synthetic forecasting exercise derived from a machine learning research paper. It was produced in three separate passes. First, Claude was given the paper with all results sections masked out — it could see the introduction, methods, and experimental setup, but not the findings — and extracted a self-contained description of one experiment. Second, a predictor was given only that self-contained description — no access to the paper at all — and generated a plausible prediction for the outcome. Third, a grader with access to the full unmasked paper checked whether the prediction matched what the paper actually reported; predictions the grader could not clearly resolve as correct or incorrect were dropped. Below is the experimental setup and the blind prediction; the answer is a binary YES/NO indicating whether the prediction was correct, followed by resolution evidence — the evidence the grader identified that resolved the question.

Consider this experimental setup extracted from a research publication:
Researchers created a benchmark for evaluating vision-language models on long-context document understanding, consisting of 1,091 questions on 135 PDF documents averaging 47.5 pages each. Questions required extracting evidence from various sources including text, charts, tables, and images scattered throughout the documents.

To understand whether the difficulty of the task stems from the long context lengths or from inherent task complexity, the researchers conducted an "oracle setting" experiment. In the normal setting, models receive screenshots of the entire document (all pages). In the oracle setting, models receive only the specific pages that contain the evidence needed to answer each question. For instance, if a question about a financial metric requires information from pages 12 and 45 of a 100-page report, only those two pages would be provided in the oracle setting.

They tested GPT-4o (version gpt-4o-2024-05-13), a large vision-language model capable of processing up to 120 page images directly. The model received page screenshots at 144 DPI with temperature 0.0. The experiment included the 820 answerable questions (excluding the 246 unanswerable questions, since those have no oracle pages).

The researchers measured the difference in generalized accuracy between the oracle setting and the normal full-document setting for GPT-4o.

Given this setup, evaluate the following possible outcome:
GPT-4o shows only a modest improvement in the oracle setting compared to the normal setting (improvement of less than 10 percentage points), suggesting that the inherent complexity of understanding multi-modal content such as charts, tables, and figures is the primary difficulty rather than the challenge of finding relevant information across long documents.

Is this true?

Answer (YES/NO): NO